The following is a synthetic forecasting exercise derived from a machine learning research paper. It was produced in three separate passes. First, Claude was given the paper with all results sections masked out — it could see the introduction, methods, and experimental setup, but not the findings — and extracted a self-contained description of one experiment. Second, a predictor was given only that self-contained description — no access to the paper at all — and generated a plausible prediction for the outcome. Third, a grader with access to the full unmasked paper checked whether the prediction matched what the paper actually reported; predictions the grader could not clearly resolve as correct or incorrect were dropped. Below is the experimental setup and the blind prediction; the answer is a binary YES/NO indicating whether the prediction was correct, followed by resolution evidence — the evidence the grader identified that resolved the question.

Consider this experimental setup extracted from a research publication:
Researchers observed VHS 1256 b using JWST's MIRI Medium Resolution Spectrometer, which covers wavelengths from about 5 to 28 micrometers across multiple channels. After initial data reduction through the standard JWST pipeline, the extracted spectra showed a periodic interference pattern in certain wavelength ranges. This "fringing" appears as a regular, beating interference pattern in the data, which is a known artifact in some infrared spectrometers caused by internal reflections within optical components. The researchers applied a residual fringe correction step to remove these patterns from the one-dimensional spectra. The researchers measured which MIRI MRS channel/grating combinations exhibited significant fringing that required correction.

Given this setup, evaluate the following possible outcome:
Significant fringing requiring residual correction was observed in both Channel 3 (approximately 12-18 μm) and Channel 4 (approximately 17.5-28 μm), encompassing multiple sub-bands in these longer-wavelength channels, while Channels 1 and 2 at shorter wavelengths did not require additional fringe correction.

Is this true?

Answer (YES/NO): NO